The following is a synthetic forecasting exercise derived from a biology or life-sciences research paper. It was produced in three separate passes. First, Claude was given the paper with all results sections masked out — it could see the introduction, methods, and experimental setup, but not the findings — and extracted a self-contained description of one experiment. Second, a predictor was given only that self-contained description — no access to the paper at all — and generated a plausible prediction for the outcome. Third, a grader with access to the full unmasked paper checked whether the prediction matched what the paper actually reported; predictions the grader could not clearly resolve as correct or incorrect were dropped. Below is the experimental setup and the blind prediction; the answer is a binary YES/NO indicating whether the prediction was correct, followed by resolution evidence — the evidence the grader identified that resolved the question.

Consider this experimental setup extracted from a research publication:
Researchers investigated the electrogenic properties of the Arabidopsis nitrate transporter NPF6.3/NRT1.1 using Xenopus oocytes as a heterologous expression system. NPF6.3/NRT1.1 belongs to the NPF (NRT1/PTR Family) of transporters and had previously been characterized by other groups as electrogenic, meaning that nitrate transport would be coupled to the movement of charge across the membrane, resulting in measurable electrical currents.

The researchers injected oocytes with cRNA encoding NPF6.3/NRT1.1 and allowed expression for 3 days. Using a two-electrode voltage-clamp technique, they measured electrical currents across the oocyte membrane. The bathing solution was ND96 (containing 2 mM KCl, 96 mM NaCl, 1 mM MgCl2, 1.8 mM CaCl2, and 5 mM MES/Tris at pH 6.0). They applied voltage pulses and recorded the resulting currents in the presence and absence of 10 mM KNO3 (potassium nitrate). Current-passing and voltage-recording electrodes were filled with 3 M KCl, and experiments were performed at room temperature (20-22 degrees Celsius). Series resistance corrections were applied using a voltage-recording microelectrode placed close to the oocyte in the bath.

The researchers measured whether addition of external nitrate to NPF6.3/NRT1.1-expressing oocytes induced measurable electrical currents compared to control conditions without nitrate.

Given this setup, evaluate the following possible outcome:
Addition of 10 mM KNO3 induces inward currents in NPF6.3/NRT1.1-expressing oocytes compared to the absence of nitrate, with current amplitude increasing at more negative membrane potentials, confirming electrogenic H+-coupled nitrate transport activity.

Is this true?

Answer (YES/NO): NO